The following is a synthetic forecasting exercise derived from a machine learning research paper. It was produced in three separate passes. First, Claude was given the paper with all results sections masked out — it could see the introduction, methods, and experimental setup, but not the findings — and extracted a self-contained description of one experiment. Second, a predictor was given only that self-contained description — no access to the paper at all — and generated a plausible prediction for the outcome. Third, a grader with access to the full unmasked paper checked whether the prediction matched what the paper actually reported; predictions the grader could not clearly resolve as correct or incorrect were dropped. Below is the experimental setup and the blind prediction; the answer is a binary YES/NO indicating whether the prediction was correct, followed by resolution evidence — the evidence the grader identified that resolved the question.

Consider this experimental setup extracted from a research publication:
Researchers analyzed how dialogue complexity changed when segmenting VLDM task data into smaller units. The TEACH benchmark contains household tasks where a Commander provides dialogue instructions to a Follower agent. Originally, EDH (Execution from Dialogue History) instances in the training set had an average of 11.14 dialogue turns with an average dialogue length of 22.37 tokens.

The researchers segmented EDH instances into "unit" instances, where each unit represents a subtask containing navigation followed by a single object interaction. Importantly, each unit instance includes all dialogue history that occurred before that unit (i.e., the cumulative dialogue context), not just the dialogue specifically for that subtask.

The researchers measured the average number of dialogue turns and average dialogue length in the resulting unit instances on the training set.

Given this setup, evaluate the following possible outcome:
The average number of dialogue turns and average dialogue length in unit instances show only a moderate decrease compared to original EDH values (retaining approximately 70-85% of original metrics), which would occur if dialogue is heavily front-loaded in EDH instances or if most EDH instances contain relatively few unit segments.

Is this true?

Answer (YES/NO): NO